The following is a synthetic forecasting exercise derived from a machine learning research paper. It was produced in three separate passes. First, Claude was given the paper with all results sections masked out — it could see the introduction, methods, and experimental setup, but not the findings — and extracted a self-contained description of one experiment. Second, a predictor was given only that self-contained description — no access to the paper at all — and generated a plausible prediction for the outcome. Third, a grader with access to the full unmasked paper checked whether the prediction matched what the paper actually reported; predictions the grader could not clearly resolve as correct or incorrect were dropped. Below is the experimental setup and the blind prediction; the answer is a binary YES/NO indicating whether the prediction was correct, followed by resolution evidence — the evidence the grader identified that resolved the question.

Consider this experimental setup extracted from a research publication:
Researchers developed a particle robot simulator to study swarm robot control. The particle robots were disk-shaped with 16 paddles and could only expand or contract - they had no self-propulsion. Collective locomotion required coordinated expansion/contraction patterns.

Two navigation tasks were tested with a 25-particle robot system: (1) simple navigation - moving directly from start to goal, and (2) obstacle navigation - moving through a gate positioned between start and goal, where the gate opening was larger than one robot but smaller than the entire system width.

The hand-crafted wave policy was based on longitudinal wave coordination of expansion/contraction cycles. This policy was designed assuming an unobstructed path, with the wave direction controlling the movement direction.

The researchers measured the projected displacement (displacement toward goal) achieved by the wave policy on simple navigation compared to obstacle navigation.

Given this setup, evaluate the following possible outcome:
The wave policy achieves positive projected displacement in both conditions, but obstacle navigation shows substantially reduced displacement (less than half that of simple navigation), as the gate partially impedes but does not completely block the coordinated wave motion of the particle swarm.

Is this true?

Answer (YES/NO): NO